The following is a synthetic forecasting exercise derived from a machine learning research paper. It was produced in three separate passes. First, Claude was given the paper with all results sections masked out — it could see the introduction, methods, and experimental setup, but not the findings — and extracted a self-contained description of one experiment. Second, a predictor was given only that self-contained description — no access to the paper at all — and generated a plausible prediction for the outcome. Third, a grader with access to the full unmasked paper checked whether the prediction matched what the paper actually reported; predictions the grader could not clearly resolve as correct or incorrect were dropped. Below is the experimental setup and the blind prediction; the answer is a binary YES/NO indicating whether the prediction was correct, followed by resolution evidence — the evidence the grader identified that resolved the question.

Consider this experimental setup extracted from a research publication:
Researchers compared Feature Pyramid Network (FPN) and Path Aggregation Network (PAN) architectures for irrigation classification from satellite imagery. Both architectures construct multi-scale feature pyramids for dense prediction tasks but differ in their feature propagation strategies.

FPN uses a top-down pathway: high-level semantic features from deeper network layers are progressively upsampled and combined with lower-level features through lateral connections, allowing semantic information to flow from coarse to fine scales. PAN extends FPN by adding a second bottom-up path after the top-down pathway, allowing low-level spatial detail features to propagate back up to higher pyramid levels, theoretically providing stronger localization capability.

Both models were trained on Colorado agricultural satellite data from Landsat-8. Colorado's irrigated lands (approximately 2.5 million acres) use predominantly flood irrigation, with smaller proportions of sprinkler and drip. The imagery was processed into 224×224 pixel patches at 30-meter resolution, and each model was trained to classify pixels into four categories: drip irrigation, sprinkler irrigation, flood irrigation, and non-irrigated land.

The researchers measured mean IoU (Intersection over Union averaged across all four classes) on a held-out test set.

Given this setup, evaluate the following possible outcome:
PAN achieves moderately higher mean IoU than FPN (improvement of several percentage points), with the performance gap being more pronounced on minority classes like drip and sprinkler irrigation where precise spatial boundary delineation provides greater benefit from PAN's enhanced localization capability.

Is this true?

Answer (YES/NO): NO